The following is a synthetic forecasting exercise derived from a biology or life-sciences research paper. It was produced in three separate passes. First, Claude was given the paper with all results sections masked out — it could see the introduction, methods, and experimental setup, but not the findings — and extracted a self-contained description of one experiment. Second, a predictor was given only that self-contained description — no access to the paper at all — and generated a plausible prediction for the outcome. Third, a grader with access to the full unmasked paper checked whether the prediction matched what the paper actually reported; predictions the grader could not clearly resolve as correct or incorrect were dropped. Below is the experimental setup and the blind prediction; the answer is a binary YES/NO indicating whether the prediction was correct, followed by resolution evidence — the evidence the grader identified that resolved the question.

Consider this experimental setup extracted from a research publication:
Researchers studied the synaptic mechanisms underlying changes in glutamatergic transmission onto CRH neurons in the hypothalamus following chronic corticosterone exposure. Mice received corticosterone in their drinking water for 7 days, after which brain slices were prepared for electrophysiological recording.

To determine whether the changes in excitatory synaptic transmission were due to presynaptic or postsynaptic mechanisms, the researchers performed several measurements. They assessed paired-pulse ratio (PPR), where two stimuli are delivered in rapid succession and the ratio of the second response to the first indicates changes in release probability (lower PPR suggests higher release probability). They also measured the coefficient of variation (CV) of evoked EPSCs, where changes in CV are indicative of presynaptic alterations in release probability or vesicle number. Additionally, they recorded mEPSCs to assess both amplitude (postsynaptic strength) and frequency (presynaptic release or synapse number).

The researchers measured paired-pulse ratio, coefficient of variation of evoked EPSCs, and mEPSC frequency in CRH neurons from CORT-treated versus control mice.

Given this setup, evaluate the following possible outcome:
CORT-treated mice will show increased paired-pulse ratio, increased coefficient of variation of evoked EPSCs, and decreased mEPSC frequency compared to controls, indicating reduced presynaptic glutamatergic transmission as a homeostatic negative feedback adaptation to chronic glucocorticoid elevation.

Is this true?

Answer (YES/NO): NO